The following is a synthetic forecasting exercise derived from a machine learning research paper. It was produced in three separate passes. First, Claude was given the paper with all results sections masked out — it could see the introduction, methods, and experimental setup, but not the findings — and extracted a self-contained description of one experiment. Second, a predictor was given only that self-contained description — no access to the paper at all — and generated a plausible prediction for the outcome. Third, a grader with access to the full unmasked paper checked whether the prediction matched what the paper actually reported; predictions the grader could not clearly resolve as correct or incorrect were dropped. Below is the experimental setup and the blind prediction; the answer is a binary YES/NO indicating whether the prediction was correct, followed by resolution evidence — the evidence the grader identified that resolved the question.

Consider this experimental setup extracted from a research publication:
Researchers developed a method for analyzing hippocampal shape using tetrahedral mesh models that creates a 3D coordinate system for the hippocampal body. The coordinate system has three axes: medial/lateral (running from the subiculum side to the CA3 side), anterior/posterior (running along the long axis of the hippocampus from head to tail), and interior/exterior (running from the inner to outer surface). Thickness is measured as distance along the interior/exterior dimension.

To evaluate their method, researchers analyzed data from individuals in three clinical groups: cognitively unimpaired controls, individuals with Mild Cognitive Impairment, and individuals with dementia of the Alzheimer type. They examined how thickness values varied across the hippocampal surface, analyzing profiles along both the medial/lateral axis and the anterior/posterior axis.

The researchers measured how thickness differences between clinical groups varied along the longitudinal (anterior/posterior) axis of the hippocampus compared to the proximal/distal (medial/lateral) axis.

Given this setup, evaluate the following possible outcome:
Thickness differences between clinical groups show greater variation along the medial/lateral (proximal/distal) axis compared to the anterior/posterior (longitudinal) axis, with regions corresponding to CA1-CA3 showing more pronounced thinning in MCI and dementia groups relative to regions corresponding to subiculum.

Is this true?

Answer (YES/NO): NO